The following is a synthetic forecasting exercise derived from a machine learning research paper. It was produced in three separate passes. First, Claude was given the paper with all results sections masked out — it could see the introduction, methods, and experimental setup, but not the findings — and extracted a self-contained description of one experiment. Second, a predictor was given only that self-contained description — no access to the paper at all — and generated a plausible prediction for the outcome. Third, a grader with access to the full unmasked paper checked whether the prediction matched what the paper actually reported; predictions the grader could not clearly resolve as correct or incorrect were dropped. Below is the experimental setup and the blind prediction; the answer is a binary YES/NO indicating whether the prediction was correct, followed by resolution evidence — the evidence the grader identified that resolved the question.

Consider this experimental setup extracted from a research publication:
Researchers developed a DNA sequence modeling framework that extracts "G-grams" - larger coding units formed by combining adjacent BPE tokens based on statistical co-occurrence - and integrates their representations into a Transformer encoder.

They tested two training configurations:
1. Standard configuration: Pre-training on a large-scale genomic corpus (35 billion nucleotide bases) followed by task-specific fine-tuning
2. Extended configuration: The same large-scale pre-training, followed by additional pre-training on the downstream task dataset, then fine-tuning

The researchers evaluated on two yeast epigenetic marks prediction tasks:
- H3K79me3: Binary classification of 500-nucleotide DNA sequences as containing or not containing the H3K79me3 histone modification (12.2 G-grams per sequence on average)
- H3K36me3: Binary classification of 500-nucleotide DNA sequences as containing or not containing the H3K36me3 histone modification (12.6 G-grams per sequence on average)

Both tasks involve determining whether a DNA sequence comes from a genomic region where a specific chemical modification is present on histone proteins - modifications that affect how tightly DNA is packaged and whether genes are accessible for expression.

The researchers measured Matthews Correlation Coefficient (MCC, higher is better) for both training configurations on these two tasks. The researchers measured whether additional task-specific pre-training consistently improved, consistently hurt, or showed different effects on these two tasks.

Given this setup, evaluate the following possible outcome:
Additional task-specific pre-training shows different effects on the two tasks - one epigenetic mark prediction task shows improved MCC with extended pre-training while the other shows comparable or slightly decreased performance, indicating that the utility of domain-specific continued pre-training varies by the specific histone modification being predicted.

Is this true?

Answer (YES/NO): YES